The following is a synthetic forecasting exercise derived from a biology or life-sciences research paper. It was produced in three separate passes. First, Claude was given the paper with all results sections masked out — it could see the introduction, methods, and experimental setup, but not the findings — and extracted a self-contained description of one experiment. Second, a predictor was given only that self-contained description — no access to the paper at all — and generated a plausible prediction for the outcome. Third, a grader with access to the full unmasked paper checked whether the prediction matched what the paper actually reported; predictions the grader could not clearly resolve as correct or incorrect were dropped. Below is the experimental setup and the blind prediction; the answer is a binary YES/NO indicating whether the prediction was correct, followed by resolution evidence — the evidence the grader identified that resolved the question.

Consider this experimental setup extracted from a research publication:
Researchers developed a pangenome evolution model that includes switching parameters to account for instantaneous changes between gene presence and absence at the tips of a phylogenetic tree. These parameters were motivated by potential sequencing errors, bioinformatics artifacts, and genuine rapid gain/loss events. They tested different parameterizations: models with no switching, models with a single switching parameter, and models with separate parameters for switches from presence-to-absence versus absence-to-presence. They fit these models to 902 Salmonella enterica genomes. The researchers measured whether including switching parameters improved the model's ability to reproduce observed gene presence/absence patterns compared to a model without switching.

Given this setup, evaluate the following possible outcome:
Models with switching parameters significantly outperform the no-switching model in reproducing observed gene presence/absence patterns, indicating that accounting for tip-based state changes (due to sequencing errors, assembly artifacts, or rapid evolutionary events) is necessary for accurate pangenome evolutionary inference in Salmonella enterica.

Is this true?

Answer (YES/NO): NO